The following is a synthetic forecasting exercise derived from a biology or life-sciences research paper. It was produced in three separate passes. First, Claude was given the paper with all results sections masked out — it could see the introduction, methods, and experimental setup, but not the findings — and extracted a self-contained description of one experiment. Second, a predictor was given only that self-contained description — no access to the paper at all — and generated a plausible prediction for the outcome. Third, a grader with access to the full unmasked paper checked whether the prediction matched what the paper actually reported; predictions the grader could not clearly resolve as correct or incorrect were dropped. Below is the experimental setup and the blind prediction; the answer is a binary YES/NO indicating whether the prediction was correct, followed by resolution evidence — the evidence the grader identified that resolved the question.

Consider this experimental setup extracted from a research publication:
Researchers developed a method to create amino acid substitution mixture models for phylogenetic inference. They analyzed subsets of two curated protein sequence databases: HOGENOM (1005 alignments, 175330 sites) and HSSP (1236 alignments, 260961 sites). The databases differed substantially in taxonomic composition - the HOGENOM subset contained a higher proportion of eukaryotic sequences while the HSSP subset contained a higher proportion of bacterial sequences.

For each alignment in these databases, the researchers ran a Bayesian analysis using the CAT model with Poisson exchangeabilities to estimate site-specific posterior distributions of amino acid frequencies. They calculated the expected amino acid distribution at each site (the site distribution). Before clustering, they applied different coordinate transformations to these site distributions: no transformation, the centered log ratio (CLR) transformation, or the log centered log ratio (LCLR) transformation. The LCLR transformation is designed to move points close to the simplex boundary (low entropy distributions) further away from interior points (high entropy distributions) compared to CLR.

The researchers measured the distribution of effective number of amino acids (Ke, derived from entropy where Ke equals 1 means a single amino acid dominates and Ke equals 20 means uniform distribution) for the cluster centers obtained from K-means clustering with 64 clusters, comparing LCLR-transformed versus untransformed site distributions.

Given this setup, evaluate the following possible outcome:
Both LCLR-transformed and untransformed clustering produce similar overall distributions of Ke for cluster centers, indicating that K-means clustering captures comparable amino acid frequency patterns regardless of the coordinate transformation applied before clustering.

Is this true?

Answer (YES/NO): NO